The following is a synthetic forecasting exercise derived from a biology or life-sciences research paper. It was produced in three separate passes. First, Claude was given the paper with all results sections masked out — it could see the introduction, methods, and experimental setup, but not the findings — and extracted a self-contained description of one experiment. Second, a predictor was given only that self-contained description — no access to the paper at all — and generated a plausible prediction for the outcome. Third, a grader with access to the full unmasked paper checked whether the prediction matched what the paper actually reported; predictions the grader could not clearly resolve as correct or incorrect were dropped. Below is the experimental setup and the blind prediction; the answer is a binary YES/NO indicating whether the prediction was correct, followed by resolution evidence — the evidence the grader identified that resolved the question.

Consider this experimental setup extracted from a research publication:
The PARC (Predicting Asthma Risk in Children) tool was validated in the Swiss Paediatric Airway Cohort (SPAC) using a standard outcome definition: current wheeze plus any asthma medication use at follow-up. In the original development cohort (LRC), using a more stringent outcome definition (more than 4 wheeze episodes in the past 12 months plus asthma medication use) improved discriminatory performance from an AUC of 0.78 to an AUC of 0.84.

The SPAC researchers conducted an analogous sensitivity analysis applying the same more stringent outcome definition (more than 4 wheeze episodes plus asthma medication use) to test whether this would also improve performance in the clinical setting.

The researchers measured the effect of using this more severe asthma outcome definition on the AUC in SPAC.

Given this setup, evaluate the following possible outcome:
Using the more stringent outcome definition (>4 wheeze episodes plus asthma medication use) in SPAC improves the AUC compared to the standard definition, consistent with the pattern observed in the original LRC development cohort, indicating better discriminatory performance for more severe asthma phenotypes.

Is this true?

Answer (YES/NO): YES